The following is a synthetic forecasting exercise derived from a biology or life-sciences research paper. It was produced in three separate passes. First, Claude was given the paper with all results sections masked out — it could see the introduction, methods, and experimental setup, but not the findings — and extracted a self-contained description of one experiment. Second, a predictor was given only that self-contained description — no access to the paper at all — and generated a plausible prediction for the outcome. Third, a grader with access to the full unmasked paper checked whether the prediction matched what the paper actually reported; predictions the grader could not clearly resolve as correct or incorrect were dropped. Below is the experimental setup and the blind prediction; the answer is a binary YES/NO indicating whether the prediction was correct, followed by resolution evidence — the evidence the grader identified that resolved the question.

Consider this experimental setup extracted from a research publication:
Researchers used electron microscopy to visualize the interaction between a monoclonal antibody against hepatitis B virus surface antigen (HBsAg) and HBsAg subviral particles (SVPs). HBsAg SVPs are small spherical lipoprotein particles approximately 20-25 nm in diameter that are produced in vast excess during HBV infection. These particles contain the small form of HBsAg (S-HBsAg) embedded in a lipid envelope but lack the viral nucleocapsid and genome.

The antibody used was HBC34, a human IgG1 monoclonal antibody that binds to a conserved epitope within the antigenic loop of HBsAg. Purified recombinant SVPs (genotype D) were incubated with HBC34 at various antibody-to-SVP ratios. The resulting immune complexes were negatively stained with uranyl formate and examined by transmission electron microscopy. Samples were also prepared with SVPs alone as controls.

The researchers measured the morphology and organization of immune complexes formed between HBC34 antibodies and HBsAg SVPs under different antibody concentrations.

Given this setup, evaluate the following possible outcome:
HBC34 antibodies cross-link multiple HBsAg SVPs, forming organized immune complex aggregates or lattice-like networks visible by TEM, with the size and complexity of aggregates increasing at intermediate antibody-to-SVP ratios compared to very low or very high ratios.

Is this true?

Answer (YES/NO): YES